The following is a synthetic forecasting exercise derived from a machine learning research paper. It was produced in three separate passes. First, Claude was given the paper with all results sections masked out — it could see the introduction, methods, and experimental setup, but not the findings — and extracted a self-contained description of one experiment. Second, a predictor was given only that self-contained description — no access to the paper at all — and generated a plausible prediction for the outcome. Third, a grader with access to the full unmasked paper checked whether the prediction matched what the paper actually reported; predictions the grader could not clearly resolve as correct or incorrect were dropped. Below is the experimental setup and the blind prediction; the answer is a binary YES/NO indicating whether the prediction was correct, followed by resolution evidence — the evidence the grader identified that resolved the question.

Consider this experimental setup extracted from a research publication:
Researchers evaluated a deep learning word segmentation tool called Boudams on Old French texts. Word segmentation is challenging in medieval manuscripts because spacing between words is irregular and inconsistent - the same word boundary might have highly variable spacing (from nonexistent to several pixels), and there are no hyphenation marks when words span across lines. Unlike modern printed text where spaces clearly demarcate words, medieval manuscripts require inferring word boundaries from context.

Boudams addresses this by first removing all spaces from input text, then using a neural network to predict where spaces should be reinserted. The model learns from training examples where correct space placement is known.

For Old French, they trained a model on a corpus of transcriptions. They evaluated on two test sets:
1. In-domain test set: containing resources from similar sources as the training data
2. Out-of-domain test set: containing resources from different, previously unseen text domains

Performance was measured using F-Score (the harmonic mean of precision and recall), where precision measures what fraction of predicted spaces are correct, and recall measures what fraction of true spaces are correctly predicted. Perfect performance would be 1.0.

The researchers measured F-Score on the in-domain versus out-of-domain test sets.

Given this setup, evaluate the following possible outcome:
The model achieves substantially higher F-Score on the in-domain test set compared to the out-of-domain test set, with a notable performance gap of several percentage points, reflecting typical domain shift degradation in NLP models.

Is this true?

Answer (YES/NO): NO